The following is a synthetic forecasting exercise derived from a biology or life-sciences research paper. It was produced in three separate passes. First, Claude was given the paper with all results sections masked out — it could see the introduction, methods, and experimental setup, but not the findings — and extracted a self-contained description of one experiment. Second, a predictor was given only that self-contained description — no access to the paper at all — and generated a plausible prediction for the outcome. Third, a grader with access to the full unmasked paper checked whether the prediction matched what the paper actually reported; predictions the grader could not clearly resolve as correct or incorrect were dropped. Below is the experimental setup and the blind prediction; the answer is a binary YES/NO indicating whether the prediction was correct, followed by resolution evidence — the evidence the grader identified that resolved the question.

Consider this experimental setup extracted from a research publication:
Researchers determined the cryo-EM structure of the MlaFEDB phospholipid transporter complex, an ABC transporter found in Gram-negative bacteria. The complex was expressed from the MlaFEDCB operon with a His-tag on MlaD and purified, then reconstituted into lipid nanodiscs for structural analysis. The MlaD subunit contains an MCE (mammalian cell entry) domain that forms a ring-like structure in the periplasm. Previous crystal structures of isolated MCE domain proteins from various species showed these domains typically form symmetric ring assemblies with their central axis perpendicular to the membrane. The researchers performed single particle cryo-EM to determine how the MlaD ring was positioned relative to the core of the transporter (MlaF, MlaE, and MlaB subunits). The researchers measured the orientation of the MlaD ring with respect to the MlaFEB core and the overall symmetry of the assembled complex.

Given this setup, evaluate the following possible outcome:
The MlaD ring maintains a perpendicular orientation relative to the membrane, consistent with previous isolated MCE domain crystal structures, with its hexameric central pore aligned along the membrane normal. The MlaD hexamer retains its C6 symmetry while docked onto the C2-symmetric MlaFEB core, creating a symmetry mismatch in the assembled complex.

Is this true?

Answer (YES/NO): NO